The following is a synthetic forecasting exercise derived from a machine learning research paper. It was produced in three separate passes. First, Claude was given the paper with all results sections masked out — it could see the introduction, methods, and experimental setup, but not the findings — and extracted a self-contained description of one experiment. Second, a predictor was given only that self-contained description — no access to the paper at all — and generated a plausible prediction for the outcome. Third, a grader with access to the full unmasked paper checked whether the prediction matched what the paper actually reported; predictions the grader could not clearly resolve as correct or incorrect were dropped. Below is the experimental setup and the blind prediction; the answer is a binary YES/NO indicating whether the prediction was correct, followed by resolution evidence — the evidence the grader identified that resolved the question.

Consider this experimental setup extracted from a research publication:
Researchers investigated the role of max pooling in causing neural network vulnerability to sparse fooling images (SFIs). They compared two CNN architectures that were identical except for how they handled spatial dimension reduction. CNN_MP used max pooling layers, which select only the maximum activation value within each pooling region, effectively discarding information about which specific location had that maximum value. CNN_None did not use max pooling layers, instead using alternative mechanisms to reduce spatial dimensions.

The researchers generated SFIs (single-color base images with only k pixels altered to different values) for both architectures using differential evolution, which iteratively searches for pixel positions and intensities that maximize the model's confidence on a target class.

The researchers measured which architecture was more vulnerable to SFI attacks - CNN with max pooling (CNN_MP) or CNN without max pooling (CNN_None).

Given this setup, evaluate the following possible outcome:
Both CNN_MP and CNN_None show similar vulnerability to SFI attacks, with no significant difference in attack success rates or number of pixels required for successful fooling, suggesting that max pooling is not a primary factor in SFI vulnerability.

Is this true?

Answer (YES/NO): NO